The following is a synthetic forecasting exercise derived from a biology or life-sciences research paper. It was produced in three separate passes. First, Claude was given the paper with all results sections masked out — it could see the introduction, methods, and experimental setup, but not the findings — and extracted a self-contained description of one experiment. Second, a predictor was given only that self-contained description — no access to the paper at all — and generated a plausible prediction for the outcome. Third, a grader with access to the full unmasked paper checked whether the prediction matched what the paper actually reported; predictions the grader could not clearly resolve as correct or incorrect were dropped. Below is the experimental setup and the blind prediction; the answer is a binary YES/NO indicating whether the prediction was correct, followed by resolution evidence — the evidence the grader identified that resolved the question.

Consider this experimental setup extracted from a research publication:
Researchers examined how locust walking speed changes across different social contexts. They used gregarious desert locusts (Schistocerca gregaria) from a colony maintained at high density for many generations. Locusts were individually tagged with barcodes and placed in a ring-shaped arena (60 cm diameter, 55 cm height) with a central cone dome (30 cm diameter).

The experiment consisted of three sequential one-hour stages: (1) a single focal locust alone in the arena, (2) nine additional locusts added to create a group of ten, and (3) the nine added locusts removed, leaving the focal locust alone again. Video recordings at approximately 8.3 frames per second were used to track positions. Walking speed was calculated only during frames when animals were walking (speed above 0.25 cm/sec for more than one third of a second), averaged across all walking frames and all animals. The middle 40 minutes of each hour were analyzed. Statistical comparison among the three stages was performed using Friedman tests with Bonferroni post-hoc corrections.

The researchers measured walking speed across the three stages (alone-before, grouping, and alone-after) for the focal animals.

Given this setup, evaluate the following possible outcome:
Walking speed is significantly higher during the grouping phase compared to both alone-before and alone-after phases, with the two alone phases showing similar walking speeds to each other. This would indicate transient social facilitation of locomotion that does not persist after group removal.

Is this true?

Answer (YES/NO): NO